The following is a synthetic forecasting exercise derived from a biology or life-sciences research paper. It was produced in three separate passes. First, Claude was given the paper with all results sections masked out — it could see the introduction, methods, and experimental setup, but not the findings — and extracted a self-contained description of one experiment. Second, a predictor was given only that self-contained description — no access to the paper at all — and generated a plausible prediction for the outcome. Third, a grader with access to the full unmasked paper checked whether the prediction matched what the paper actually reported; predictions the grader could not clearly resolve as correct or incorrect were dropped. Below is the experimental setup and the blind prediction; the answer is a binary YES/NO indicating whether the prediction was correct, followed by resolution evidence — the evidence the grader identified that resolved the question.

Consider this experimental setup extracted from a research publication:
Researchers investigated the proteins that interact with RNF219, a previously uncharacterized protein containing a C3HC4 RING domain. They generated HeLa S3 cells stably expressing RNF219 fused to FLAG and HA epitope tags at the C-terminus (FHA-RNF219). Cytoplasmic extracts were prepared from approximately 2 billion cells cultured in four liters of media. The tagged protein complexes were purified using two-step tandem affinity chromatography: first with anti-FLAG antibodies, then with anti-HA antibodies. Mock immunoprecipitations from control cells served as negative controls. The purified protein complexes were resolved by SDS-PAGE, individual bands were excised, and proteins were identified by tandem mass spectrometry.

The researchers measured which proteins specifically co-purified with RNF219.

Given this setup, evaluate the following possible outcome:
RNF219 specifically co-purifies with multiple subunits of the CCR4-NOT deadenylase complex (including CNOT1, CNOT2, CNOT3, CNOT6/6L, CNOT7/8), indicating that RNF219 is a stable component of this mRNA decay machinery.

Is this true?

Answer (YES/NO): YES